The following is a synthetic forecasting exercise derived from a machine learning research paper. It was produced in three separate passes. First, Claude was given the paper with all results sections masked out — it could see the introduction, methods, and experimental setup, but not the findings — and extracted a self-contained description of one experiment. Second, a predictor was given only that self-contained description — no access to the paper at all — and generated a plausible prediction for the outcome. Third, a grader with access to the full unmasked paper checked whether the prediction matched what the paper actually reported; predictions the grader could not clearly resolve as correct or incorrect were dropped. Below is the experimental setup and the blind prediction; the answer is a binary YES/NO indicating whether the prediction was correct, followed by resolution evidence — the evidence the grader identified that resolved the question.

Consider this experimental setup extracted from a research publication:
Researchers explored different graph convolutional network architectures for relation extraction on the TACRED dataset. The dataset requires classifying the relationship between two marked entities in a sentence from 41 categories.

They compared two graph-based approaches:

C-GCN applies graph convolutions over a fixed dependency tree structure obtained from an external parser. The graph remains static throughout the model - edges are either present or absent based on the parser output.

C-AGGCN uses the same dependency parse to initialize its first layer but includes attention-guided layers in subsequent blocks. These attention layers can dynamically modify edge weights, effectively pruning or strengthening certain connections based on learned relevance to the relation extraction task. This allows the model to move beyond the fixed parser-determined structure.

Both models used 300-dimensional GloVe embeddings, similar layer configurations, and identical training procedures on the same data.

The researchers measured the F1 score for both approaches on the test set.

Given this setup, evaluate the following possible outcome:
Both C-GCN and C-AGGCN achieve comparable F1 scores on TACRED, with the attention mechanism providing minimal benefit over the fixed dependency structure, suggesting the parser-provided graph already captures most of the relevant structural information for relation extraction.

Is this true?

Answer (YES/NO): NO